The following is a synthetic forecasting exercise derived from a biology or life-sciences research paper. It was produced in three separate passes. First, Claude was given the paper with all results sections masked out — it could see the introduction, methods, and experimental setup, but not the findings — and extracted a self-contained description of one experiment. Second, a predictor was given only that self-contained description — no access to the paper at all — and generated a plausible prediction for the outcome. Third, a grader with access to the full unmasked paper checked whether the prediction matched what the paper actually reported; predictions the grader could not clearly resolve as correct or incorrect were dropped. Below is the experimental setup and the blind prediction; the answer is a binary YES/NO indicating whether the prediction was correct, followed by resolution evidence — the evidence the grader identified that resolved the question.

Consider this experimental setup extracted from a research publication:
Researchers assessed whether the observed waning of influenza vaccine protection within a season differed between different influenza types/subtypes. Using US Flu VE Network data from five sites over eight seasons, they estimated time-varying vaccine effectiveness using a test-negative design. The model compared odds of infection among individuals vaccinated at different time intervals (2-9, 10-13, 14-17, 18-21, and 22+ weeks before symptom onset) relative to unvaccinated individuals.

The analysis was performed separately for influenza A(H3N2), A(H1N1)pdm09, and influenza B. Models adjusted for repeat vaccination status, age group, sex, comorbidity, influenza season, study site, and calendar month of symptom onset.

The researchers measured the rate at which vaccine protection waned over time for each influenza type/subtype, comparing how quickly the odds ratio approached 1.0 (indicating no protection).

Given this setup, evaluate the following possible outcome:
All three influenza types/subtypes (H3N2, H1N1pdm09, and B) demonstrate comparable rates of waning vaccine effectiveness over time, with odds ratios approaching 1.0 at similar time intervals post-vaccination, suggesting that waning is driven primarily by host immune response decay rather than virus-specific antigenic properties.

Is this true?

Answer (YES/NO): NO